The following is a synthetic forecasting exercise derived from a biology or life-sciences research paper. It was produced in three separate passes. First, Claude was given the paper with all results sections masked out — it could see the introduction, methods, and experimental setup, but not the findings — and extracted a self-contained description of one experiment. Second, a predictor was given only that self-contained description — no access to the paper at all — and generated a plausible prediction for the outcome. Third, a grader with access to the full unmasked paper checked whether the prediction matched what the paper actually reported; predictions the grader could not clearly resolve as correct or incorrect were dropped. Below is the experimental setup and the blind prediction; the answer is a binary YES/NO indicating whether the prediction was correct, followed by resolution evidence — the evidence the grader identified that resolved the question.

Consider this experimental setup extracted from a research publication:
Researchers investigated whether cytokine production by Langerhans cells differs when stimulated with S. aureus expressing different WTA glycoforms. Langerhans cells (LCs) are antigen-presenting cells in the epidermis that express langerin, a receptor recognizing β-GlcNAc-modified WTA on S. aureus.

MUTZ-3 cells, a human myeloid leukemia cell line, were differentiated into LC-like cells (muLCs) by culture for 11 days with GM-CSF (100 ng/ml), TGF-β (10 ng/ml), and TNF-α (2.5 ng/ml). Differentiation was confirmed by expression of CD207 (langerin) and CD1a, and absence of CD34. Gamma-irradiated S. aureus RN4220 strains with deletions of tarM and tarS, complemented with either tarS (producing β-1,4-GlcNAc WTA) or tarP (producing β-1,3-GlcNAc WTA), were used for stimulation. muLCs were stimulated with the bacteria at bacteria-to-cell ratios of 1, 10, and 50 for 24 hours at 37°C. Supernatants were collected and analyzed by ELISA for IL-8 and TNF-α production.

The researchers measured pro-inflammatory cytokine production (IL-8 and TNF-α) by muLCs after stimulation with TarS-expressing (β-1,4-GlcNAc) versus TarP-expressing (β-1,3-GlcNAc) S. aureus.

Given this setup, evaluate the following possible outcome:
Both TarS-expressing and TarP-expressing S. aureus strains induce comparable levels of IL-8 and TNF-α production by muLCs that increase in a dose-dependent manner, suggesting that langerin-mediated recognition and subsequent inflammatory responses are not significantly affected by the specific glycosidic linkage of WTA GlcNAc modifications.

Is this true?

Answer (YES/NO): NO